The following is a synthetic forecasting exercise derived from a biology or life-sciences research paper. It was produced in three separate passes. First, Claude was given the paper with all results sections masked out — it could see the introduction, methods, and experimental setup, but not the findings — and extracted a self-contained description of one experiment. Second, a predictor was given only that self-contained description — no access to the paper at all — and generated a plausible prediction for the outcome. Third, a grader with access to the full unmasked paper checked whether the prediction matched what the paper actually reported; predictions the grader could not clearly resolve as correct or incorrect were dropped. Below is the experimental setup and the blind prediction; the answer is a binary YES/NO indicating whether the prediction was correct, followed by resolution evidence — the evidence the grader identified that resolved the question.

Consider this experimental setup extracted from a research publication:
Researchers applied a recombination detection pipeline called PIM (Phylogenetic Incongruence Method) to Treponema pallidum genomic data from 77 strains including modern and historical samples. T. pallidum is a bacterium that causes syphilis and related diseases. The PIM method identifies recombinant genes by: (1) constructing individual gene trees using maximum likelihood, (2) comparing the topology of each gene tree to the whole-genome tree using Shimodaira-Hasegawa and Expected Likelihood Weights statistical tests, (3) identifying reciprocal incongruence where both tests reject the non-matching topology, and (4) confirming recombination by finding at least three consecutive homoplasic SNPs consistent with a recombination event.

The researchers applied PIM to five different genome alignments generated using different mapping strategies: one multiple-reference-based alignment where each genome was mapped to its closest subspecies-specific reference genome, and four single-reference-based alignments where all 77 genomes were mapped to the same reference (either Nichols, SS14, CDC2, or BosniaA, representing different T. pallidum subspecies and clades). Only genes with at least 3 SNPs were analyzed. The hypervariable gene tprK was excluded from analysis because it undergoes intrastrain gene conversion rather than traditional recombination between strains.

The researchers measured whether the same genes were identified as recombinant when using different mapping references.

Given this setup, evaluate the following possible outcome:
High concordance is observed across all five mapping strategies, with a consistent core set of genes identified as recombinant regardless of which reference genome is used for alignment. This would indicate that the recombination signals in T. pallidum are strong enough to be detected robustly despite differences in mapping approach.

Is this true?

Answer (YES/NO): YES